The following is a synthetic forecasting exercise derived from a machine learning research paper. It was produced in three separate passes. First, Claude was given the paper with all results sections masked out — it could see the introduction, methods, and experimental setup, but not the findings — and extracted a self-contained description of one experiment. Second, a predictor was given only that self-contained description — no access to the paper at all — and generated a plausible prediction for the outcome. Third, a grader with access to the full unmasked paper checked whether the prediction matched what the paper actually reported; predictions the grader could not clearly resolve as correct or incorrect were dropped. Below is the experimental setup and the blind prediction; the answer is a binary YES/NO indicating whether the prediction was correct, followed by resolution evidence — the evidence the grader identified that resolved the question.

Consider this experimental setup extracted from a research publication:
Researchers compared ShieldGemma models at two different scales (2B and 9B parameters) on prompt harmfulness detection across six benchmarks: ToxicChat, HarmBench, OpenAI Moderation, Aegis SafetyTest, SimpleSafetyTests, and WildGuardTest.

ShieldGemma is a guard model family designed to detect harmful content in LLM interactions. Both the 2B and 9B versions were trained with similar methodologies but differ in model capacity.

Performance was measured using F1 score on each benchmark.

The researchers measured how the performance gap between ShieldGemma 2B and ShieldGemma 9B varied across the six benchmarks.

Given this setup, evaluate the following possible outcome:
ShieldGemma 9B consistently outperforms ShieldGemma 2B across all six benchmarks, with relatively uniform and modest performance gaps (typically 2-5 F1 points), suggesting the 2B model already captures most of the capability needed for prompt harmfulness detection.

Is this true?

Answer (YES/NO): NO